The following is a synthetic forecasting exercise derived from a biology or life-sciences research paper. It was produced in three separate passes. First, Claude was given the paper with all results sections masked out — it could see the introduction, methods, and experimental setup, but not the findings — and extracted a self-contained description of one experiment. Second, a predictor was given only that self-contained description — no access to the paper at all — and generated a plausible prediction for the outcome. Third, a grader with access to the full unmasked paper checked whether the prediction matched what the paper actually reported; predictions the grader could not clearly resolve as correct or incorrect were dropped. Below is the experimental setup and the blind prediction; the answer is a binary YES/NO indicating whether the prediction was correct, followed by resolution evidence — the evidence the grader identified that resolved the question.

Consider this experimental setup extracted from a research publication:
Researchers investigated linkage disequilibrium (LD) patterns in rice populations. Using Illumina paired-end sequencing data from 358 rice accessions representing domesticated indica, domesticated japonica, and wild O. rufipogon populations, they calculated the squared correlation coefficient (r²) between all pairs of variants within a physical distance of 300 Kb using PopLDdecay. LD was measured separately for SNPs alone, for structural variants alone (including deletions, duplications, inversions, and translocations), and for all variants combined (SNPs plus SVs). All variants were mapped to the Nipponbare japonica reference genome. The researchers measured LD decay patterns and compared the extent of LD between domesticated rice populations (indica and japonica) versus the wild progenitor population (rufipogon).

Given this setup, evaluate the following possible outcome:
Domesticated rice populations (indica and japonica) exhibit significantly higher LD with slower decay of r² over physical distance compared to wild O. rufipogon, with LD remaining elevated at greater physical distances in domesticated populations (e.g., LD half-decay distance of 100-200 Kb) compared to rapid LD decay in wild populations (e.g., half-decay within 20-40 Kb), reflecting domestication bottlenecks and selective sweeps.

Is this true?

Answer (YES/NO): YES